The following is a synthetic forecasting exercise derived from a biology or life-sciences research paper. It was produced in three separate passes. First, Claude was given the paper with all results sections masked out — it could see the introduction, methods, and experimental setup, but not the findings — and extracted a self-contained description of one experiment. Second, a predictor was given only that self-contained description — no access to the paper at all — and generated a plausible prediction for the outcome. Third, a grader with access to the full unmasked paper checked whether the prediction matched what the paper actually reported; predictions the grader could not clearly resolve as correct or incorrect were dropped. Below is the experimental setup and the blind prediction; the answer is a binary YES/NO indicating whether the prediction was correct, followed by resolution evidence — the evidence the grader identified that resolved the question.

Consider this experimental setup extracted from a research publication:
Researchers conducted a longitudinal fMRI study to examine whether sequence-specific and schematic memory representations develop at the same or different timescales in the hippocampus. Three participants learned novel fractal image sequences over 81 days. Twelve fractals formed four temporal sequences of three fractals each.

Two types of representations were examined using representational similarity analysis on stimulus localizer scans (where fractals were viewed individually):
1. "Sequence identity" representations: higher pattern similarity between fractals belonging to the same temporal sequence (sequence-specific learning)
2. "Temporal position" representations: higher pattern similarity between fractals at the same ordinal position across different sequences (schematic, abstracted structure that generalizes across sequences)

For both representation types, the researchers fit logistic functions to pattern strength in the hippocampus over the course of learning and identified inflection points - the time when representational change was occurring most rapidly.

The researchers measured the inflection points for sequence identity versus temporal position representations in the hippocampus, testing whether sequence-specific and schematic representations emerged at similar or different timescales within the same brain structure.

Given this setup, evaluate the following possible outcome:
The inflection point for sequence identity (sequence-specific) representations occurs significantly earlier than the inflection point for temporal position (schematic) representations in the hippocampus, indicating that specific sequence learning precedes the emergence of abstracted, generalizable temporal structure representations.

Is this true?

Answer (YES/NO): YES